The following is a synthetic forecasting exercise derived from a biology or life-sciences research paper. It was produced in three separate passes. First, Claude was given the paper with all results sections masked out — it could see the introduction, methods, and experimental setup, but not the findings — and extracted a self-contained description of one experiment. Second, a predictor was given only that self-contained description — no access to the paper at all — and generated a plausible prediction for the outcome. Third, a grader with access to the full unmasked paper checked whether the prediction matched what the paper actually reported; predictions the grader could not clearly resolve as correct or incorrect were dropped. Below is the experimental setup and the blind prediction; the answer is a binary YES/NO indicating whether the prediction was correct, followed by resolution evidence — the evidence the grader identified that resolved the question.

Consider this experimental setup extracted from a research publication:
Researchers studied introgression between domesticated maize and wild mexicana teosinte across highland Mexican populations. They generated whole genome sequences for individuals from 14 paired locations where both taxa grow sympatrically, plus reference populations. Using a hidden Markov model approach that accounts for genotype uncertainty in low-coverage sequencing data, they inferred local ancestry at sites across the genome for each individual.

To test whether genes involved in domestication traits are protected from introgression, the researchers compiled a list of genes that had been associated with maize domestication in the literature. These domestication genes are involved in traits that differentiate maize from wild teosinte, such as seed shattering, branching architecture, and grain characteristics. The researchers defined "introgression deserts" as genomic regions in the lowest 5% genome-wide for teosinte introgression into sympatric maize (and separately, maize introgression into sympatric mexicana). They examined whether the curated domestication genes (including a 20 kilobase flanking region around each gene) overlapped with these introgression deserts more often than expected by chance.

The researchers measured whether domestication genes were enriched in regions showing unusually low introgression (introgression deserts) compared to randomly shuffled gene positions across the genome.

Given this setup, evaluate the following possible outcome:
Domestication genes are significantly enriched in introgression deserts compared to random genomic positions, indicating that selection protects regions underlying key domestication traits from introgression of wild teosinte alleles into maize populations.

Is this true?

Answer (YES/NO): YES